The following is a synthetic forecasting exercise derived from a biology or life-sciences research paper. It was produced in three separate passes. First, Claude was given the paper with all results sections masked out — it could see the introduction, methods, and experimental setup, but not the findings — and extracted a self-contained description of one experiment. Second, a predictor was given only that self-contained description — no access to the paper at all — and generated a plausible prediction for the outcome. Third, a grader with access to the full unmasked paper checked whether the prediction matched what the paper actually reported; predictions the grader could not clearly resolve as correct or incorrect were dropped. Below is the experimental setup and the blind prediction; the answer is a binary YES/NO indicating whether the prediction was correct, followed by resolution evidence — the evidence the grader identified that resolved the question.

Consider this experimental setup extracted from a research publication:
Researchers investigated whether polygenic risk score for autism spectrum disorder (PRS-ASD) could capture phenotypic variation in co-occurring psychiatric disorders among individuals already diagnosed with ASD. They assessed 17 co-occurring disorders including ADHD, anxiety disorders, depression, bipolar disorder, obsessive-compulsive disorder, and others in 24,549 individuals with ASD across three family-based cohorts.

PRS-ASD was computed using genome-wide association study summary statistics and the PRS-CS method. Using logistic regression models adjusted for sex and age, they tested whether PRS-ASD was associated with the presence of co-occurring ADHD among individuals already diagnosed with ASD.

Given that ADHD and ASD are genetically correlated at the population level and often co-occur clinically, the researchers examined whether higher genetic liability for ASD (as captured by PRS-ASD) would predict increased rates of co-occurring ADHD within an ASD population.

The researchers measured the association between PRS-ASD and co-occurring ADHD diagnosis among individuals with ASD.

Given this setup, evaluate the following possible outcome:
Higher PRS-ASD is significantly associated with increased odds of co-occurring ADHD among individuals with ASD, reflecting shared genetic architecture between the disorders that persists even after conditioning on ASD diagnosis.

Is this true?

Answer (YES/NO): NO